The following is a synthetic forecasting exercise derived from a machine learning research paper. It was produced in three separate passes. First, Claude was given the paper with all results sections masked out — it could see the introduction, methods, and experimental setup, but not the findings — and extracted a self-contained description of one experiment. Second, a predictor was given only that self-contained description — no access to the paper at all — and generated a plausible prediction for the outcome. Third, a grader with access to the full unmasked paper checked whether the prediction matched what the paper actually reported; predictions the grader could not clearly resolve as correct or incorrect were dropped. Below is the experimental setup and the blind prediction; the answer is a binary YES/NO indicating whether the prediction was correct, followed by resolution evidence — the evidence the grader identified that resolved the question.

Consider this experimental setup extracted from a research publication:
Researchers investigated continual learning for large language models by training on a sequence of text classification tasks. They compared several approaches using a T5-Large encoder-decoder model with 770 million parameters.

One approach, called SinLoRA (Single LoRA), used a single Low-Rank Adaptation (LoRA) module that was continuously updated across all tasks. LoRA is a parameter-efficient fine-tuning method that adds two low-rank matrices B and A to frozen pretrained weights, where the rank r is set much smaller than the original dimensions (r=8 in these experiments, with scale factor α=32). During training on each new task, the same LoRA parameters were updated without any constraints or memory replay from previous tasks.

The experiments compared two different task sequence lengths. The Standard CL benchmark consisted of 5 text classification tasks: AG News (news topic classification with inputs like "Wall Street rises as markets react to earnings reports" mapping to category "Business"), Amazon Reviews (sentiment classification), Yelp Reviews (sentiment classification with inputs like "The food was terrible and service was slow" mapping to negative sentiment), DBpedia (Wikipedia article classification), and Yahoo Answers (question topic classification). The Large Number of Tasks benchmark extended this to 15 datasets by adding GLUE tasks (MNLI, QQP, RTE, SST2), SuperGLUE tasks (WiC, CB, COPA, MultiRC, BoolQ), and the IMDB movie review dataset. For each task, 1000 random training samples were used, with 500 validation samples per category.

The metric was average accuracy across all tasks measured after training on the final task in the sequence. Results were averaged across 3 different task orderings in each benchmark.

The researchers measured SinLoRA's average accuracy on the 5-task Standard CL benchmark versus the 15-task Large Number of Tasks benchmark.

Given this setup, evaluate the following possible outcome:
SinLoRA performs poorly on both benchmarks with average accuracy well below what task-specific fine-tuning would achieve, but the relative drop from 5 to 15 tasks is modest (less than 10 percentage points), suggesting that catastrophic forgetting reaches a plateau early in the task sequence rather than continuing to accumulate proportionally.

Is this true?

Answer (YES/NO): NO